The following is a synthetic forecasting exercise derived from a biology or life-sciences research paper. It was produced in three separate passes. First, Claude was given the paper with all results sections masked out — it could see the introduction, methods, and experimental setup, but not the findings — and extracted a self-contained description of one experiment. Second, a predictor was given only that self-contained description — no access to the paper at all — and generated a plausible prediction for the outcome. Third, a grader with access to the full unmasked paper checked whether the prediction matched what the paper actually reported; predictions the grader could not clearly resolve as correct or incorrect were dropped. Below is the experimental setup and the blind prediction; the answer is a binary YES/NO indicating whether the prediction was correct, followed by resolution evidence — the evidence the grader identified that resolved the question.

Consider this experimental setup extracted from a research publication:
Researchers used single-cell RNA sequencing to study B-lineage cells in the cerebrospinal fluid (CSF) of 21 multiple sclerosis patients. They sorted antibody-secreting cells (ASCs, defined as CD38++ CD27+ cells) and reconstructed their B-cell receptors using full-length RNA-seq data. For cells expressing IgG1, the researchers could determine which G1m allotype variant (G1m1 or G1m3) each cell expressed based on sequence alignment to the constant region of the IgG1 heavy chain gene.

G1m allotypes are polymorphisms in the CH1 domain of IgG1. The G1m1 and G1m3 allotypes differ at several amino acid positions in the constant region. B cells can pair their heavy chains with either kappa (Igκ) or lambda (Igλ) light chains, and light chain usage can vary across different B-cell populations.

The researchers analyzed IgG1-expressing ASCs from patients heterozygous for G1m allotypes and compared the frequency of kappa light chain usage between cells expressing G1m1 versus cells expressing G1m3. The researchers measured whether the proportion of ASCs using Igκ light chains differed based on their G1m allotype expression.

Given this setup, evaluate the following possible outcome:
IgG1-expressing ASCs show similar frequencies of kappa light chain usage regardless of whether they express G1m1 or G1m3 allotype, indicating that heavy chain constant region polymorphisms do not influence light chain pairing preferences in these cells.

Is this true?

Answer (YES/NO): NO